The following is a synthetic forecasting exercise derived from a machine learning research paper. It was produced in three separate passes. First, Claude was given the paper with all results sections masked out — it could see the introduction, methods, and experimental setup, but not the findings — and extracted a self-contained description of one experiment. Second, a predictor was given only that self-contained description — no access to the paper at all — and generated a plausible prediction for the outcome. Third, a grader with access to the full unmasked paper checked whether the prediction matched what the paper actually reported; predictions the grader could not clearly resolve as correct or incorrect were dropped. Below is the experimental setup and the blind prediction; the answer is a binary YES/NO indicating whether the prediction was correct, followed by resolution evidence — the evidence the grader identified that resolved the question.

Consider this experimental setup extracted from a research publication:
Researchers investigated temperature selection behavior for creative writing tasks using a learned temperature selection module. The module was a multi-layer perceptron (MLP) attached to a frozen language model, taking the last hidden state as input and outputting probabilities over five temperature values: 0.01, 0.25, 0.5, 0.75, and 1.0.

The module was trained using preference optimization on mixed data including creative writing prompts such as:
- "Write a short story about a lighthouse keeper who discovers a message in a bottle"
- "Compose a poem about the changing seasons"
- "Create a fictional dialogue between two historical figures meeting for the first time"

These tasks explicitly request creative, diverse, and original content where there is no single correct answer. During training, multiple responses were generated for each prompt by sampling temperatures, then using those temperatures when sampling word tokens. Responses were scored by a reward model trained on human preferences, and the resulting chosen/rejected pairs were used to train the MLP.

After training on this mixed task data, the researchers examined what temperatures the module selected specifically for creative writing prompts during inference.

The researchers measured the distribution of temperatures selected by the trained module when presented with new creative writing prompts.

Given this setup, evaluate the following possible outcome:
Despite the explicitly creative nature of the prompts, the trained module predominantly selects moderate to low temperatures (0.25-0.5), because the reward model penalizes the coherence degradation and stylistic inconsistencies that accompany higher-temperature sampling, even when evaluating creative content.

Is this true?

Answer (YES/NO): NO